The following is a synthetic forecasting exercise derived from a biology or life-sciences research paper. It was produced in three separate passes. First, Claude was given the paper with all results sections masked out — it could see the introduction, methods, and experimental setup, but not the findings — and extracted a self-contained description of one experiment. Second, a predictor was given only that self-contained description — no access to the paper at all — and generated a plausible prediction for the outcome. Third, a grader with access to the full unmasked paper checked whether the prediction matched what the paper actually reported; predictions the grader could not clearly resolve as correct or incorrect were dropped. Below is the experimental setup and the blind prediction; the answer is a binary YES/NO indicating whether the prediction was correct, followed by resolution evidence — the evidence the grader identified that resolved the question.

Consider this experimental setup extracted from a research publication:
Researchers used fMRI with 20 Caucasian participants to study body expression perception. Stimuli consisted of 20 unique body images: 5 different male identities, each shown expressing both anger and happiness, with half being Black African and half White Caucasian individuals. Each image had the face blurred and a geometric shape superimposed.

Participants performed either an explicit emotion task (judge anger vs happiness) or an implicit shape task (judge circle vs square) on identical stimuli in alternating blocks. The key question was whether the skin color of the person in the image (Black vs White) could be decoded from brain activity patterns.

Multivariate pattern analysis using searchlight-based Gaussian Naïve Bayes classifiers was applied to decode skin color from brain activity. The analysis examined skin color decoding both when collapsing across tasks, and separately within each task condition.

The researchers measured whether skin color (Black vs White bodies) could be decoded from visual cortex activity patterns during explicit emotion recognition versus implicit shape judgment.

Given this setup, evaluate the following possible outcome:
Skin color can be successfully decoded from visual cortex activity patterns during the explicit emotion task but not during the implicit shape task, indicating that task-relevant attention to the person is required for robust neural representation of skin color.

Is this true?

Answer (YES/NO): NO